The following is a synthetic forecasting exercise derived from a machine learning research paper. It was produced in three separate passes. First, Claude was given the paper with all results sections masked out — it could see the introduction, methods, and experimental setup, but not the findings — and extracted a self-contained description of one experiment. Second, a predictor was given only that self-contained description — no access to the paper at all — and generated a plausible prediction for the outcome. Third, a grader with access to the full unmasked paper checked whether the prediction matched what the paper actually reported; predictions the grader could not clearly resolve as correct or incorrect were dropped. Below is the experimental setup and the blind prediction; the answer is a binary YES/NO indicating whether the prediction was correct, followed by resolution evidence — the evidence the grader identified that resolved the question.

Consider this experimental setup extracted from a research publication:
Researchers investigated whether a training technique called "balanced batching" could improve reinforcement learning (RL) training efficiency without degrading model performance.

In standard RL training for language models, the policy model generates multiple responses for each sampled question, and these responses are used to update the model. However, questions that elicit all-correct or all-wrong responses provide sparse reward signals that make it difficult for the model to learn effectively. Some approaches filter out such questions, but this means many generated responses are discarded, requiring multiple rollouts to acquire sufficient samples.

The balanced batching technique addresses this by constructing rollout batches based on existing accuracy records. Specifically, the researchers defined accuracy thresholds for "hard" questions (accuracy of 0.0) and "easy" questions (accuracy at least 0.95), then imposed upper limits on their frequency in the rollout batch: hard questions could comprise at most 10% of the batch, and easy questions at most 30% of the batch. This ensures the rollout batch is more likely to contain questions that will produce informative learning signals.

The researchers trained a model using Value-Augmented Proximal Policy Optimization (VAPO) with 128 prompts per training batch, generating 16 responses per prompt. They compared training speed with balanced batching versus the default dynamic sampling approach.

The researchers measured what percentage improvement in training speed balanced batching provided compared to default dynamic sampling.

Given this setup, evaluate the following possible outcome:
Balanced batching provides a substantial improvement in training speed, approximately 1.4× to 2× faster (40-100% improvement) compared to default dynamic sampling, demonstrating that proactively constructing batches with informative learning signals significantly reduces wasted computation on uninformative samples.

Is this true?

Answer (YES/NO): NO